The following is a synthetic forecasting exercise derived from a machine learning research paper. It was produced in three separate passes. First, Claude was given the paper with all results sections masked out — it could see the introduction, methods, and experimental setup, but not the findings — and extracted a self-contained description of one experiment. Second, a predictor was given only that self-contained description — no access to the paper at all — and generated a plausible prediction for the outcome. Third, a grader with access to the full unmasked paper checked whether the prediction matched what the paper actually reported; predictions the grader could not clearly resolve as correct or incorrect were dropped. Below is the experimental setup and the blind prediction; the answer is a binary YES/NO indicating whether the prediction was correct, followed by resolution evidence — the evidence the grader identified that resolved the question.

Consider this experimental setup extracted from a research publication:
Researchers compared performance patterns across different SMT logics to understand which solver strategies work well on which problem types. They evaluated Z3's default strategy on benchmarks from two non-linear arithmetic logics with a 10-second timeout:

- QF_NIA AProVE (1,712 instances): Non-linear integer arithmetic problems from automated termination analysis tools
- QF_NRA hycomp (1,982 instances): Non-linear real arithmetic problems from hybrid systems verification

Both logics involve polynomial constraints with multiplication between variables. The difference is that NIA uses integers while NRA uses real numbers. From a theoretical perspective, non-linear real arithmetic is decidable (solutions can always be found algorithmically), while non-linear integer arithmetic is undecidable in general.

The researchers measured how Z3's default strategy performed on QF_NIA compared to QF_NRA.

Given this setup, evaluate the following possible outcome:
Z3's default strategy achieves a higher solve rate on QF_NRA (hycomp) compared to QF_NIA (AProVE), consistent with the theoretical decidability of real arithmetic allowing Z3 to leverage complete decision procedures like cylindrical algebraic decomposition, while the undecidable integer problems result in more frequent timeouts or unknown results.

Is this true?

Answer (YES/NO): NO